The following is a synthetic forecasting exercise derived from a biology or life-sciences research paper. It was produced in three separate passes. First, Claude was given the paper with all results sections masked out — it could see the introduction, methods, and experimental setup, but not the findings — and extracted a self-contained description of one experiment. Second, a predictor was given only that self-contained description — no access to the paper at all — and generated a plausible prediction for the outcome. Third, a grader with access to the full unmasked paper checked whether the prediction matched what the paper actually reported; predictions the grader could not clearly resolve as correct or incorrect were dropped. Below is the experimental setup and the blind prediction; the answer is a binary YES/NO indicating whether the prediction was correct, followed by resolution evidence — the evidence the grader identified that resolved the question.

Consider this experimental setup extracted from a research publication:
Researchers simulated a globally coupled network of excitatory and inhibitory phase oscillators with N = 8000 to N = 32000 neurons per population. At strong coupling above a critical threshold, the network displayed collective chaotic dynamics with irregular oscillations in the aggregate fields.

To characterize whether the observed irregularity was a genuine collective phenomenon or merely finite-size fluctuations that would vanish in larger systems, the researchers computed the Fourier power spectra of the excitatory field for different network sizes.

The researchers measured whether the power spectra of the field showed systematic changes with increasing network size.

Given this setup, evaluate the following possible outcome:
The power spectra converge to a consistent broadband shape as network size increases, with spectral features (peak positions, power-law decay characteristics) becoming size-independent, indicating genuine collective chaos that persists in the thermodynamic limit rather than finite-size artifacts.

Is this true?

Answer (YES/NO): YES